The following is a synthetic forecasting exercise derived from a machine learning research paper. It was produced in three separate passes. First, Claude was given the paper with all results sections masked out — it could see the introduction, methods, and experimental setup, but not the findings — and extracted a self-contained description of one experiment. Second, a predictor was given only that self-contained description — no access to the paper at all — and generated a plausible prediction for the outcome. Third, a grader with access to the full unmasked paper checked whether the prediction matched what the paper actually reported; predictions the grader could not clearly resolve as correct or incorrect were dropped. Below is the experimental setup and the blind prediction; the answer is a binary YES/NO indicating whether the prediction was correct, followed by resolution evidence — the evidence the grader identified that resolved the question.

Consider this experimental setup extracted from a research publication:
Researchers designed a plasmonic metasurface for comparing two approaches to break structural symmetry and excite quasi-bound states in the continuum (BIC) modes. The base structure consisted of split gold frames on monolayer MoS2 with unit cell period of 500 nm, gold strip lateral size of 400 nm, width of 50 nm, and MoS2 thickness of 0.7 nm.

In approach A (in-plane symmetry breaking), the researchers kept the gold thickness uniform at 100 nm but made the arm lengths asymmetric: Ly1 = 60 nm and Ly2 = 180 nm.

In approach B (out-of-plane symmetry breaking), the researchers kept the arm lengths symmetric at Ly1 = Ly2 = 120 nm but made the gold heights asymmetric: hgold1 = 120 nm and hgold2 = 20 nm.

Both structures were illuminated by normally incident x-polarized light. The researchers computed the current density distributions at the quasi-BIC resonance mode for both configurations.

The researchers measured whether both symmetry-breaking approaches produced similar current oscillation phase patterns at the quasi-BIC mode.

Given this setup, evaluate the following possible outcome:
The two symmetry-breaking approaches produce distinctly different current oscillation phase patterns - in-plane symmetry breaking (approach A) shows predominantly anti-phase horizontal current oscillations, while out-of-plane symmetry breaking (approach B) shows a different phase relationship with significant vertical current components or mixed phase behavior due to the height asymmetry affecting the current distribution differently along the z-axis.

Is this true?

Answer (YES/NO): NO